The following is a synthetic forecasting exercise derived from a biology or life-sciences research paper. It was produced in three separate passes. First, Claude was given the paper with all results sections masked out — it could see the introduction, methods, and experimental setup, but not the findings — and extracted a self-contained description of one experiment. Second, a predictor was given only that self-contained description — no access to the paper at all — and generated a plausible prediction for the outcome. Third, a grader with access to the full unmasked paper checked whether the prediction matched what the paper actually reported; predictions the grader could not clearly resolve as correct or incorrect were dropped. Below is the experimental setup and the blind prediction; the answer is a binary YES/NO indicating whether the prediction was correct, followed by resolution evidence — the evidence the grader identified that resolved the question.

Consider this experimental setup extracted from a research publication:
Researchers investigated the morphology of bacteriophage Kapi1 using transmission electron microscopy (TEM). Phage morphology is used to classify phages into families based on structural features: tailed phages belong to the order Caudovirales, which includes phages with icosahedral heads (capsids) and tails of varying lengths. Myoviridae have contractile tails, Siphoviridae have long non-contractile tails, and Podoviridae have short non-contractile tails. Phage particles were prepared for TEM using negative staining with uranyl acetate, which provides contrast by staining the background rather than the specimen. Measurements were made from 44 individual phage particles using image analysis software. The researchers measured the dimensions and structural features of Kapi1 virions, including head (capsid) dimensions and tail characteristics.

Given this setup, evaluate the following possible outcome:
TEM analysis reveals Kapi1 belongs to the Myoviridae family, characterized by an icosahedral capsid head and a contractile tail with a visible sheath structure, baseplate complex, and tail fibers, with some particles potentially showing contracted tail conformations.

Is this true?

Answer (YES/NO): NO